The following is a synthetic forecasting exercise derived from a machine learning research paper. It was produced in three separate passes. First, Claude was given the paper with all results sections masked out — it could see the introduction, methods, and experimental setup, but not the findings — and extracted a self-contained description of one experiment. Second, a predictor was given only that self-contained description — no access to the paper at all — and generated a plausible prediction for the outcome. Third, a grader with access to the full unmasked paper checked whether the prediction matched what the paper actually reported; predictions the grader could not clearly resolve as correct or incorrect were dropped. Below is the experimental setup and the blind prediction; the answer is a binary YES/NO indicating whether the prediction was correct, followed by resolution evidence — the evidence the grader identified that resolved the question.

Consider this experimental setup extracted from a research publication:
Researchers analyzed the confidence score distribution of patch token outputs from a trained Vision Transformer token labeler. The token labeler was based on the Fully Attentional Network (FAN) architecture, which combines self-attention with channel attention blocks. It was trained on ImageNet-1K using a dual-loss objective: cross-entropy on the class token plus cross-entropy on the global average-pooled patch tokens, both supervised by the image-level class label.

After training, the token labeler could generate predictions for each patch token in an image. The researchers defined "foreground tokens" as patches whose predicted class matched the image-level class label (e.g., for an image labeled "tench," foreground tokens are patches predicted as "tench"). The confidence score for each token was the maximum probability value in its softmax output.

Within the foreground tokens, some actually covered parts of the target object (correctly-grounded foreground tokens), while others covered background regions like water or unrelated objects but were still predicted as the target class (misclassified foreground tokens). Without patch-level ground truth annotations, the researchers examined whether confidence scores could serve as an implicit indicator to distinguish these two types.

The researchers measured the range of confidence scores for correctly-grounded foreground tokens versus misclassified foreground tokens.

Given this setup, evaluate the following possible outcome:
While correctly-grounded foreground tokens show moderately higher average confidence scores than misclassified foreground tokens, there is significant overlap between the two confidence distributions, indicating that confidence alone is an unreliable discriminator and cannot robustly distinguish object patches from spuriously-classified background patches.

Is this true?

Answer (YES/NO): NO